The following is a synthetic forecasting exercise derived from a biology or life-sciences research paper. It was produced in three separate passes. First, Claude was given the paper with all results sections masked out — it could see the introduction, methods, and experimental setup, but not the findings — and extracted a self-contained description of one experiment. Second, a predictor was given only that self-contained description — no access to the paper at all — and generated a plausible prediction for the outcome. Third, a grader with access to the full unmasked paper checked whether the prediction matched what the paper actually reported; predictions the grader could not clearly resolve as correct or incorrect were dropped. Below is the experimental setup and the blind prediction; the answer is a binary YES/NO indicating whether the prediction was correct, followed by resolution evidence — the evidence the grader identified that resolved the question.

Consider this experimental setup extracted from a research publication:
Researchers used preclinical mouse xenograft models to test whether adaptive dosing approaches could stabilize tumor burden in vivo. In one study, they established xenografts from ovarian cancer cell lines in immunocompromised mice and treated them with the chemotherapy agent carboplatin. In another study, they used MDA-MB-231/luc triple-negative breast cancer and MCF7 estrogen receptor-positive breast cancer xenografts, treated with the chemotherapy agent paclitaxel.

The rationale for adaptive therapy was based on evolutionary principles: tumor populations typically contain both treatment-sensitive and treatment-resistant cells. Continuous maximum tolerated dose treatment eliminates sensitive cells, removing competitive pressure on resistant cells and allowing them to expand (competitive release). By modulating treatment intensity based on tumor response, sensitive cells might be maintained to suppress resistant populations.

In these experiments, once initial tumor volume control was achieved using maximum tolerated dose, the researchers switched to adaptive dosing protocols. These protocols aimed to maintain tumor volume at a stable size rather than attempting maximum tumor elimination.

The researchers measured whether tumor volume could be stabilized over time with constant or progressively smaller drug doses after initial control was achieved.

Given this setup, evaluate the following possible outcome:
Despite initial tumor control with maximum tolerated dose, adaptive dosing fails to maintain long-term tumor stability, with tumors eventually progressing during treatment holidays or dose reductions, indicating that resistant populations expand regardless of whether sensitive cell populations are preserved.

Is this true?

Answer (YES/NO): NO